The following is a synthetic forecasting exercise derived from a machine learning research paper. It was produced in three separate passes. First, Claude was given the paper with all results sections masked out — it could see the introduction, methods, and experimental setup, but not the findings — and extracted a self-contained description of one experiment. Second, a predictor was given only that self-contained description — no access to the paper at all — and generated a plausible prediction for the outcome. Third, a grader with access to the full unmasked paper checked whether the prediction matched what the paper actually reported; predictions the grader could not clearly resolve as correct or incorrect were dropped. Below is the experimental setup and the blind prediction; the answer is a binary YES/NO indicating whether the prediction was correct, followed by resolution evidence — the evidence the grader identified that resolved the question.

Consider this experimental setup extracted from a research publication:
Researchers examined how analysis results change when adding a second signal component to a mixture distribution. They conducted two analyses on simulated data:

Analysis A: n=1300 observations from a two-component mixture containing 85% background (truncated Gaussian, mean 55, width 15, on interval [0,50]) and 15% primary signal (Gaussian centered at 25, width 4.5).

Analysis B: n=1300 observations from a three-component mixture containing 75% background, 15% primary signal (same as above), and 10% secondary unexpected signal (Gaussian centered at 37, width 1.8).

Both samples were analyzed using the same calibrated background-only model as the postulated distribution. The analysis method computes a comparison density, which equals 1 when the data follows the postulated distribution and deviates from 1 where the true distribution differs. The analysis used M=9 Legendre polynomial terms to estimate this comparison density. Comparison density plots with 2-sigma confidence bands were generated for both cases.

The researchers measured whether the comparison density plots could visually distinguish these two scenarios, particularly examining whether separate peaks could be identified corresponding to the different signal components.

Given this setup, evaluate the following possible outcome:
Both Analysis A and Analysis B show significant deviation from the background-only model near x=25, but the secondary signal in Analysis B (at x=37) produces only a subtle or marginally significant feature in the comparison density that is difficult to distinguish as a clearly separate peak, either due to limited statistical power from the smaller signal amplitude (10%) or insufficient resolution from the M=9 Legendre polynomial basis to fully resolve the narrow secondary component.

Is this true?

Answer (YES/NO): YES